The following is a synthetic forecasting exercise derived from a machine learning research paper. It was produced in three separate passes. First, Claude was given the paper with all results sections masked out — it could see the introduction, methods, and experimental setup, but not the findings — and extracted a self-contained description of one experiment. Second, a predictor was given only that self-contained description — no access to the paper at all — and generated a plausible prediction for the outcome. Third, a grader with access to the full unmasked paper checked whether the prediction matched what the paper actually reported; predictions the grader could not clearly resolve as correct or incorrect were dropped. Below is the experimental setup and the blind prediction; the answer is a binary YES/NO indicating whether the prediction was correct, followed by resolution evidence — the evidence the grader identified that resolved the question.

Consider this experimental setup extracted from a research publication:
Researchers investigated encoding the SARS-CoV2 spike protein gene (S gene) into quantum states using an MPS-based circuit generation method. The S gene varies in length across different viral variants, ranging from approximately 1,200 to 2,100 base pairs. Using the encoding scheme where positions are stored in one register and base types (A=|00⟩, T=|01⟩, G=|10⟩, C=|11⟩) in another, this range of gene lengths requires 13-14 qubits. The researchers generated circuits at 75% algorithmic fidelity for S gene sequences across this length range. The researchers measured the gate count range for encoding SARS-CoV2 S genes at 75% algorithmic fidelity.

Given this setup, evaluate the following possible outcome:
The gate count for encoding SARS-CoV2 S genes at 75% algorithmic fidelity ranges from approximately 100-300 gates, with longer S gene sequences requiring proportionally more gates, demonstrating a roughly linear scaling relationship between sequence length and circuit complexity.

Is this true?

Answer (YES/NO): NO